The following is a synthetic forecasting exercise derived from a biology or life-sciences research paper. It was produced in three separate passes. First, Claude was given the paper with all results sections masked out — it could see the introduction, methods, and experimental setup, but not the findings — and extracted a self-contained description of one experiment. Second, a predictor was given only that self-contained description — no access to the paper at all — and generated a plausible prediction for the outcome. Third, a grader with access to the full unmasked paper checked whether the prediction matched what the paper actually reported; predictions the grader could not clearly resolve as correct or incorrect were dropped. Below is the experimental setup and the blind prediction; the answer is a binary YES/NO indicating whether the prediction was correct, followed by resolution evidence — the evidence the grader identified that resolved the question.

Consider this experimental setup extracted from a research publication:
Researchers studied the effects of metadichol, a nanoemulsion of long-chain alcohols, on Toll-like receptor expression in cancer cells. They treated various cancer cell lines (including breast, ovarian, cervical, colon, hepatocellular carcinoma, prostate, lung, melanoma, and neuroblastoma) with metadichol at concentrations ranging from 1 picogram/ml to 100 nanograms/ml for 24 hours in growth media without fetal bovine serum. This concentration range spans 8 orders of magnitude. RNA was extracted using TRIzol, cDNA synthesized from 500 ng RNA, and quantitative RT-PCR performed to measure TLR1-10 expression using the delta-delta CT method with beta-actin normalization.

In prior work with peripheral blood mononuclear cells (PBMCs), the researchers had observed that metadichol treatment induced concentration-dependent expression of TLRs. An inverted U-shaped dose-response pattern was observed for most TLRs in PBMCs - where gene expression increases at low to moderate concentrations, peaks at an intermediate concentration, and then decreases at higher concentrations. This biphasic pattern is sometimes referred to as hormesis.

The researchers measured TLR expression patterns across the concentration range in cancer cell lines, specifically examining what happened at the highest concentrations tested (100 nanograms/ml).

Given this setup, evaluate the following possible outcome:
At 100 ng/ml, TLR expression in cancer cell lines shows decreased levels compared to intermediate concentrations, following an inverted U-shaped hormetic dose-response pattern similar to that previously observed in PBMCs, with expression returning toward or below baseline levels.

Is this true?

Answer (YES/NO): YES